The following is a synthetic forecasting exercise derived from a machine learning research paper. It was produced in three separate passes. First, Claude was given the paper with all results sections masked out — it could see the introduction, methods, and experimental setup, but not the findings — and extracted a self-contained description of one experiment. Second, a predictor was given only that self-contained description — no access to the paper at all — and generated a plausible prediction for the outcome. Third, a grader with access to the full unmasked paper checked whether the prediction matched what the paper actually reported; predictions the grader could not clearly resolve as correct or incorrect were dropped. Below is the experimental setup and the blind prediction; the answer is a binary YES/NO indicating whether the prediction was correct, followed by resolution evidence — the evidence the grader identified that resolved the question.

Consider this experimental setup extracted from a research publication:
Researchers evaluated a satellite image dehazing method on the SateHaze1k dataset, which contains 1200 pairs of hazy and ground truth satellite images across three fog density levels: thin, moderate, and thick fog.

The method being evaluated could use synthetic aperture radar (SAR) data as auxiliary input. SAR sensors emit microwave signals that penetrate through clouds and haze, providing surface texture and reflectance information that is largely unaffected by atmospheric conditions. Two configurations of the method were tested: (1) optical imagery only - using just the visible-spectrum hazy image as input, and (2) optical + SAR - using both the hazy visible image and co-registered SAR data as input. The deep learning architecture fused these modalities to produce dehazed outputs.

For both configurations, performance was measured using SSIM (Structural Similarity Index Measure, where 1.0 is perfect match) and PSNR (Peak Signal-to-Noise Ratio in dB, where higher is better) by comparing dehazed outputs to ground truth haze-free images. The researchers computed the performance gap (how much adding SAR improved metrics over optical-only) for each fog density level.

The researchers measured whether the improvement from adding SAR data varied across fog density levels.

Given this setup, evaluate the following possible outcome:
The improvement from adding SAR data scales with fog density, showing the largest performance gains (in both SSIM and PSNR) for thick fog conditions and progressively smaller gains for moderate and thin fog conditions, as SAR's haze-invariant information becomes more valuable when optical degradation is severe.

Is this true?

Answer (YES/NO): NO